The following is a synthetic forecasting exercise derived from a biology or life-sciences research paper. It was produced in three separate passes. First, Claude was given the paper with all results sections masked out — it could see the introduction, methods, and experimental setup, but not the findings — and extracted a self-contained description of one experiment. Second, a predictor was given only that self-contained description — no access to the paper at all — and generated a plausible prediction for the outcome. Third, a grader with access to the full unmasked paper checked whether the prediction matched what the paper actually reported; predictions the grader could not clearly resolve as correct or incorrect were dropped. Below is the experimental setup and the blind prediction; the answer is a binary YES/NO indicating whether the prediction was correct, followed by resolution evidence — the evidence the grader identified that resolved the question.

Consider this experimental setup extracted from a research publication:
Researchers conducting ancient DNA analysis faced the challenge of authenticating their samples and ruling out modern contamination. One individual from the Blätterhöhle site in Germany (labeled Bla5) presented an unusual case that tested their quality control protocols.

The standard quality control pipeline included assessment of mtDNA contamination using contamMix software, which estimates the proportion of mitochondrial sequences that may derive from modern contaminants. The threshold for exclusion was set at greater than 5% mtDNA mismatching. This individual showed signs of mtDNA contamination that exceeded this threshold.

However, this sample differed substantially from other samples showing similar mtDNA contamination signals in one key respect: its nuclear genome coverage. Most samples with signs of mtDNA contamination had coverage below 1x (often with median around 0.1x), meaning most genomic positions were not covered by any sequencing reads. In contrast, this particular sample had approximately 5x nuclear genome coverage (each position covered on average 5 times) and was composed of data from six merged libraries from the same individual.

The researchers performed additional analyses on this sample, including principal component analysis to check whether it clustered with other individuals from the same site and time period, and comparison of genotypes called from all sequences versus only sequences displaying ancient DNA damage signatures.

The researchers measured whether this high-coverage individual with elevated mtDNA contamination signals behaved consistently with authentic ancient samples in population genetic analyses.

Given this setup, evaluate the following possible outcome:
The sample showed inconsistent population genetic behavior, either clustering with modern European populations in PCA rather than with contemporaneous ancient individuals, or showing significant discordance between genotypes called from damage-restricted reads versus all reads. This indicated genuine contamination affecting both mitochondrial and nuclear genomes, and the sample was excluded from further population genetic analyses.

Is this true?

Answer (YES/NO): NO